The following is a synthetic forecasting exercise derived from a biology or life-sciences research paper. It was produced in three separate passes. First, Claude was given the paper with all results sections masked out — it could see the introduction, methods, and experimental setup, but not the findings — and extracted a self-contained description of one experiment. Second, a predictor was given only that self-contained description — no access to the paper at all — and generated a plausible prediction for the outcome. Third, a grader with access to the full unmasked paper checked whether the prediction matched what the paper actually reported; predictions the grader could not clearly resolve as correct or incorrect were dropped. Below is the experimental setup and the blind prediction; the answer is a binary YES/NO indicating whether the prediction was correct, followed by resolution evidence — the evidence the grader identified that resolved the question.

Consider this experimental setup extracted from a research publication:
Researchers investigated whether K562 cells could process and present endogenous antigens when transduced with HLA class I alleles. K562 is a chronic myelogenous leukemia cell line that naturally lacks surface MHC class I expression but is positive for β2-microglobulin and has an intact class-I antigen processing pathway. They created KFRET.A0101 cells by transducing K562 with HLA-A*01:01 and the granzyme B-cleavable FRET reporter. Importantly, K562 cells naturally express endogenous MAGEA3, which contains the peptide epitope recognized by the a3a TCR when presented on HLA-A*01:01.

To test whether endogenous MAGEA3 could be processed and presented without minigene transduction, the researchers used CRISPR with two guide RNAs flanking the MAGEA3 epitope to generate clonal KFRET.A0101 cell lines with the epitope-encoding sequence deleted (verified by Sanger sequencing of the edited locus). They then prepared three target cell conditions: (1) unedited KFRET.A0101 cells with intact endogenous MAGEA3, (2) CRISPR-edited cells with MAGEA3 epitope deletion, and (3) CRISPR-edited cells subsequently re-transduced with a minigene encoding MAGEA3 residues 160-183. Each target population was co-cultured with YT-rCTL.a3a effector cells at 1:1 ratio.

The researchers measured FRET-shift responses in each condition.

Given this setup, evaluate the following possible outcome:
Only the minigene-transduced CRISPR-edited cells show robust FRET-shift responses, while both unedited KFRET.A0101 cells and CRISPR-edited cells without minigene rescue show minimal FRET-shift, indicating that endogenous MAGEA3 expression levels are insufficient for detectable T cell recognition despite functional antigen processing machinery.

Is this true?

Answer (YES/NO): NO